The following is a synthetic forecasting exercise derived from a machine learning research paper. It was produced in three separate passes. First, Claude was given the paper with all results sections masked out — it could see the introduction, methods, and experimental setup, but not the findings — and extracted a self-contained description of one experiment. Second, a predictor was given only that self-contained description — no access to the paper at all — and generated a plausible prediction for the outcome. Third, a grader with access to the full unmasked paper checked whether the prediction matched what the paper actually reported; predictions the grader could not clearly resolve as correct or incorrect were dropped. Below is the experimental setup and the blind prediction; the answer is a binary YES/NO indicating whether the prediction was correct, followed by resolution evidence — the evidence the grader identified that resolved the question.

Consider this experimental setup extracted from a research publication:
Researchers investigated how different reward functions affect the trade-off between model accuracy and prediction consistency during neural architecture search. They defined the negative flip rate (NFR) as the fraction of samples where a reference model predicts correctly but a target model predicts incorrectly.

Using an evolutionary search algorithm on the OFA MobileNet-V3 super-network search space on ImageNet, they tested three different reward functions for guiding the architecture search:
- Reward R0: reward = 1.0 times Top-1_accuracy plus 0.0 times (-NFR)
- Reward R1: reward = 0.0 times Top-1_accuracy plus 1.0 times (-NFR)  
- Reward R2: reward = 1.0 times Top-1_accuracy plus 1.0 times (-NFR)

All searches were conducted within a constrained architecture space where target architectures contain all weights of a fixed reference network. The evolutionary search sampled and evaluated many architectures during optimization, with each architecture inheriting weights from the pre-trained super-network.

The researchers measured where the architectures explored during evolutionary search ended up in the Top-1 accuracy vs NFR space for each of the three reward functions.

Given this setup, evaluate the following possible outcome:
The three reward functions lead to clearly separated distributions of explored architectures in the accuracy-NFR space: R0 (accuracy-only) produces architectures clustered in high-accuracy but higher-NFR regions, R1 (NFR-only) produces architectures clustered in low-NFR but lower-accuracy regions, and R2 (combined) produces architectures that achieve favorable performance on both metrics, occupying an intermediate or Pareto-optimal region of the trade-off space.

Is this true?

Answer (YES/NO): YES